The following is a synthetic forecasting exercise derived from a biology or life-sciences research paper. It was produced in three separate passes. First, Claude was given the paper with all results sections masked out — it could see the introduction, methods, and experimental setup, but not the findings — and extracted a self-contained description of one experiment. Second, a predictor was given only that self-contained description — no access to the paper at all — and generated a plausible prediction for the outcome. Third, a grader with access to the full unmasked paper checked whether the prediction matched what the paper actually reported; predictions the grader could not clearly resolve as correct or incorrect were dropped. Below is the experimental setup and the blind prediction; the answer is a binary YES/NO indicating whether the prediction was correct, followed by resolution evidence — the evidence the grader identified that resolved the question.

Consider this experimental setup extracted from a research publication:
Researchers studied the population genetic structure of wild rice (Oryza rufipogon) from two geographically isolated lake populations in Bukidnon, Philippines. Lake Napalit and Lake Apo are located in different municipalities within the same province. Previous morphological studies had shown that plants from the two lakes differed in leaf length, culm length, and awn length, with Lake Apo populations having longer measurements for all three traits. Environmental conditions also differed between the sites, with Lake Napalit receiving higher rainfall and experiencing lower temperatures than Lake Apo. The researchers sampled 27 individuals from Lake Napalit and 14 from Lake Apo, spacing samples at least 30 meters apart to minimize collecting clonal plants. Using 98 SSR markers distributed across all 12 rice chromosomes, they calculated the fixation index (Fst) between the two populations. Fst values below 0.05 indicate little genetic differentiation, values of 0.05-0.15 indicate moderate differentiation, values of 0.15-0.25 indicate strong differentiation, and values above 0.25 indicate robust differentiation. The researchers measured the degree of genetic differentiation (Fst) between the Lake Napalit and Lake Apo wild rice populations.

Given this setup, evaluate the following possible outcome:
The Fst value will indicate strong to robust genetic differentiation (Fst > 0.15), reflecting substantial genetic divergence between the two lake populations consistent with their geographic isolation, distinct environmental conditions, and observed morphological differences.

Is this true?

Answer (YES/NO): YES